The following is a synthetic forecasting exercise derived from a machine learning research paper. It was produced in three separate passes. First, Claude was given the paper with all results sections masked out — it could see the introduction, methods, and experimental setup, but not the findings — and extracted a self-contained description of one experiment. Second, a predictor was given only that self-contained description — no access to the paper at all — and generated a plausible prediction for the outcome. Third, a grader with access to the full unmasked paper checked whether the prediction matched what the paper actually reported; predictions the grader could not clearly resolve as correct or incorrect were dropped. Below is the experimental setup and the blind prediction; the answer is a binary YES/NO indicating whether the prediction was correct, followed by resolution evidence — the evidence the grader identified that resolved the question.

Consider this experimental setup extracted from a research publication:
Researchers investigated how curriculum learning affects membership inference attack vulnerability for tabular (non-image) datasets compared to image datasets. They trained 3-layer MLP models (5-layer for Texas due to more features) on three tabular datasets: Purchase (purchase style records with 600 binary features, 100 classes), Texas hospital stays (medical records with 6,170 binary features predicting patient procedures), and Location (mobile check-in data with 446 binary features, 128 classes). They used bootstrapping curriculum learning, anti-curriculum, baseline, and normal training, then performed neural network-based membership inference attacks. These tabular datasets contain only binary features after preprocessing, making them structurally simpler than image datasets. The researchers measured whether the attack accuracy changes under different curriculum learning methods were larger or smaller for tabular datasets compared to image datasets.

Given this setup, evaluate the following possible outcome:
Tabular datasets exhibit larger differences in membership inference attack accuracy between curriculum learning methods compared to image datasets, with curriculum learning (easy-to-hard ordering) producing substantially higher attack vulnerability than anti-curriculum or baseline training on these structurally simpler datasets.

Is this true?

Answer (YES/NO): NO